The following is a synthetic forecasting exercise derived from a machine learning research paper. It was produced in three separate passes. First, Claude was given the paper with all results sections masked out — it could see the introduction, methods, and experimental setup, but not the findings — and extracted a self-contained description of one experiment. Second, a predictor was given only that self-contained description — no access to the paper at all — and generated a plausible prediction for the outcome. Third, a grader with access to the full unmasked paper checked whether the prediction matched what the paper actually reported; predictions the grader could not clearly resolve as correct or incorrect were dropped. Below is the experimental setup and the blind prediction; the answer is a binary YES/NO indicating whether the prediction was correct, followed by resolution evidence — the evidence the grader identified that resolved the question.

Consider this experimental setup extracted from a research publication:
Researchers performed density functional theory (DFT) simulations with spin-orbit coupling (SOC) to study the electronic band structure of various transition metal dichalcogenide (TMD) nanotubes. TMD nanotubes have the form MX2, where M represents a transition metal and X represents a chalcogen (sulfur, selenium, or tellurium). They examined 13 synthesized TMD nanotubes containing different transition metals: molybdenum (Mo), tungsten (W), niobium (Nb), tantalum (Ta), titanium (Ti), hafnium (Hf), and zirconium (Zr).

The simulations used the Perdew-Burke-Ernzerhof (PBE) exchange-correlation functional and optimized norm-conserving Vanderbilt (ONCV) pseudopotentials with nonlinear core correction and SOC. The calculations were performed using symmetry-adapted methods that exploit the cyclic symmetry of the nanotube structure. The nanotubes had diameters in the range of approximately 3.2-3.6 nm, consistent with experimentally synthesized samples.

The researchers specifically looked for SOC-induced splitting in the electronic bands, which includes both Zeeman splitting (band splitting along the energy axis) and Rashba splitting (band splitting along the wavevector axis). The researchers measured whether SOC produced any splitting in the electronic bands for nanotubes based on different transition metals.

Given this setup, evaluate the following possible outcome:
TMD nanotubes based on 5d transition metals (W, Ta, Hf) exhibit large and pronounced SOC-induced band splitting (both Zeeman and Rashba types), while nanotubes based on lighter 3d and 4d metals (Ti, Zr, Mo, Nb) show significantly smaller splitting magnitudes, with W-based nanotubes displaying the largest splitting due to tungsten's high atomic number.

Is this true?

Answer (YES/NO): NO